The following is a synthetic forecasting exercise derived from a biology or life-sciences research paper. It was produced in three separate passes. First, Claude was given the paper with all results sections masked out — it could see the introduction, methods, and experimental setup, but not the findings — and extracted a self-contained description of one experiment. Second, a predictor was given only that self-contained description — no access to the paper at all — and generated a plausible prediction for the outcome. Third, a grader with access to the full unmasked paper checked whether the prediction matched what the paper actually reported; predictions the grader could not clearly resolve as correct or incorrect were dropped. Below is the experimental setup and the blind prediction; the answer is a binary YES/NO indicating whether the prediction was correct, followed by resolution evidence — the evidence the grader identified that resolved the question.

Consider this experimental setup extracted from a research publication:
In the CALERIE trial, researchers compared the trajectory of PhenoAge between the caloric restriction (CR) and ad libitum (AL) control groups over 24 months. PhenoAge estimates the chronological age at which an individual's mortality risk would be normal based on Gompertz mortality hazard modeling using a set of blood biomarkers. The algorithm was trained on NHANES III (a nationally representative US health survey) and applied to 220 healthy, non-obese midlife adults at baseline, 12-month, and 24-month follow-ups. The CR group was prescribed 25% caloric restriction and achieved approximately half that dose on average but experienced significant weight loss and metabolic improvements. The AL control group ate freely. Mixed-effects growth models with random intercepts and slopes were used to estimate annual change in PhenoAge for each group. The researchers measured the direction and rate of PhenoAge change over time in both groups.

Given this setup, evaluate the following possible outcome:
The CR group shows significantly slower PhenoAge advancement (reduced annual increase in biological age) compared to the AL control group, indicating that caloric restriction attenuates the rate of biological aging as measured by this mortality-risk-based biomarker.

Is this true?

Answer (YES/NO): YES